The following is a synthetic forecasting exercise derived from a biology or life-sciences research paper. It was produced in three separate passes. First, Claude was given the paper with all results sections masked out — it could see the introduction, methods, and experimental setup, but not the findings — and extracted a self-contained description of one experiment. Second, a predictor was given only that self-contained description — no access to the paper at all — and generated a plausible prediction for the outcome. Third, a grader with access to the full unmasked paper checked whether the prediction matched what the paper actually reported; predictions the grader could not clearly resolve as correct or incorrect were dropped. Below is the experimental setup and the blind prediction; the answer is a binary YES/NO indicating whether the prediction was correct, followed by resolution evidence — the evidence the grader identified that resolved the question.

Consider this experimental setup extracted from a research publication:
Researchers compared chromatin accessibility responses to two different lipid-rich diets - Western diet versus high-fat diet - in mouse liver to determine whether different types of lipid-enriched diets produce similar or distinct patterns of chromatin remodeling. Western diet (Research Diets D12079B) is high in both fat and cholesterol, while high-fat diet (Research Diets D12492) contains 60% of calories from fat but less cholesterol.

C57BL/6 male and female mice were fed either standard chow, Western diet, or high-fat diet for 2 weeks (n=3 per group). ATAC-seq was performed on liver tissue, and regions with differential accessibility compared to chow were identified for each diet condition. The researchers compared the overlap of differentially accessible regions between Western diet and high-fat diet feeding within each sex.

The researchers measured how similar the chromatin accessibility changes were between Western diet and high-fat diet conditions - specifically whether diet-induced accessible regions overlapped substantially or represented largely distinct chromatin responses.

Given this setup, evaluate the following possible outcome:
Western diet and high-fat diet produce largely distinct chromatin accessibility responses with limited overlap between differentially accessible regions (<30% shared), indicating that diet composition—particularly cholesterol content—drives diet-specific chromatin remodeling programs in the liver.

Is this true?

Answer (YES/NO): NO